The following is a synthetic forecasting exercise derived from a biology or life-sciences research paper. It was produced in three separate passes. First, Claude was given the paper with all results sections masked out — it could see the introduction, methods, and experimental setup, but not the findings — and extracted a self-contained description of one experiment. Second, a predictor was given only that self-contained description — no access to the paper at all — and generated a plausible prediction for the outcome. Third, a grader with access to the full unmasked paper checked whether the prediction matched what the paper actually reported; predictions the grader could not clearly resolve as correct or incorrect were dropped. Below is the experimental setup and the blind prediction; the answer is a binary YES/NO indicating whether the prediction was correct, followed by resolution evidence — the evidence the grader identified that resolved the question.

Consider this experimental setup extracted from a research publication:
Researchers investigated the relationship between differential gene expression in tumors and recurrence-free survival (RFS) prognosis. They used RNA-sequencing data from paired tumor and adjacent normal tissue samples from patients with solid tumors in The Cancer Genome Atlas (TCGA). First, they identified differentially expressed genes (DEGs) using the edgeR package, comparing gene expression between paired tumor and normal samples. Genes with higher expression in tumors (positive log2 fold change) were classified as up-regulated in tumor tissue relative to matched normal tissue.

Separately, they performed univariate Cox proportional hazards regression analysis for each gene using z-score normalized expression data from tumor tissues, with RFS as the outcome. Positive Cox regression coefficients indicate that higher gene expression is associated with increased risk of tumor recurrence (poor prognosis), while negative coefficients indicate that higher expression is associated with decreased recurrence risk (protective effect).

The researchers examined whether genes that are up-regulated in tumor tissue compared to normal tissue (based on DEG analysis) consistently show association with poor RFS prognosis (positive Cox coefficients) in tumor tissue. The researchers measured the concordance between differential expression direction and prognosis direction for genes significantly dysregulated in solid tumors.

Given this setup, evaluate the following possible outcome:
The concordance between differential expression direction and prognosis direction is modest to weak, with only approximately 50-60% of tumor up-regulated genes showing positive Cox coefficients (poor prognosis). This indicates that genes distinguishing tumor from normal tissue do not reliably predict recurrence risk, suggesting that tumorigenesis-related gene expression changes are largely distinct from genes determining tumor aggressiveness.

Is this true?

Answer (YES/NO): NO